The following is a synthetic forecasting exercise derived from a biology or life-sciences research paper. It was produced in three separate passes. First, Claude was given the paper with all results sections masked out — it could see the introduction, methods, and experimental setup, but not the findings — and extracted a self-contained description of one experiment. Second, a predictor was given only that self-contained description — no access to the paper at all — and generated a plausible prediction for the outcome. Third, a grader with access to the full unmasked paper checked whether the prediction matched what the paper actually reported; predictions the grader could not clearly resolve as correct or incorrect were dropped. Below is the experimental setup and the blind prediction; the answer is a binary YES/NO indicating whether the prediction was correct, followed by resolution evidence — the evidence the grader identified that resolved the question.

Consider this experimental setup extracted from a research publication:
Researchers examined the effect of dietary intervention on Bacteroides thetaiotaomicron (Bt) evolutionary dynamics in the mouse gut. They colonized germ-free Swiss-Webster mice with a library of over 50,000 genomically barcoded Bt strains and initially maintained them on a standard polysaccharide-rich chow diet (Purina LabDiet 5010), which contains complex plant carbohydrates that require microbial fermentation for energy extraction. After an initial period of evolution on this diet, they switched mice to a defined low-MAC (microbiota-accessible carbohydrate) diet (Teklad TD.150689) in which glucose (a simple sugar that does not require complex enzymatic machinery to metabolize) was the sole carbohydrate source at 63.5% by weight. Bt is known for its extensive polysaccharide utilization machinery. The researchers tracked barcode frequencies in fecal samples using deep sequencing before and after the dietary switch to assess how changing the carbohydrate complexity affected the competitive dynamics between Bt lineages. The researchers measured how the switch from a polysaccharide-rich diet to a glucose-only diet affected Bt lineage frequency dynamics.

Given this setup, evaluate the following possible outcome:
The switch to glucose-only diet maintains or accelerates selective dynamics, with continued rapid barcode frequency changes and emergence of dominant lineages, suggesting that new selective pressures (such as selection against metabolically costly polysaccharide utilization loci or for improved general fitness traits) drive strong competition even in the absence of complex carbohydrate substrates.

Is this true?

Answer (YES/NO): YES